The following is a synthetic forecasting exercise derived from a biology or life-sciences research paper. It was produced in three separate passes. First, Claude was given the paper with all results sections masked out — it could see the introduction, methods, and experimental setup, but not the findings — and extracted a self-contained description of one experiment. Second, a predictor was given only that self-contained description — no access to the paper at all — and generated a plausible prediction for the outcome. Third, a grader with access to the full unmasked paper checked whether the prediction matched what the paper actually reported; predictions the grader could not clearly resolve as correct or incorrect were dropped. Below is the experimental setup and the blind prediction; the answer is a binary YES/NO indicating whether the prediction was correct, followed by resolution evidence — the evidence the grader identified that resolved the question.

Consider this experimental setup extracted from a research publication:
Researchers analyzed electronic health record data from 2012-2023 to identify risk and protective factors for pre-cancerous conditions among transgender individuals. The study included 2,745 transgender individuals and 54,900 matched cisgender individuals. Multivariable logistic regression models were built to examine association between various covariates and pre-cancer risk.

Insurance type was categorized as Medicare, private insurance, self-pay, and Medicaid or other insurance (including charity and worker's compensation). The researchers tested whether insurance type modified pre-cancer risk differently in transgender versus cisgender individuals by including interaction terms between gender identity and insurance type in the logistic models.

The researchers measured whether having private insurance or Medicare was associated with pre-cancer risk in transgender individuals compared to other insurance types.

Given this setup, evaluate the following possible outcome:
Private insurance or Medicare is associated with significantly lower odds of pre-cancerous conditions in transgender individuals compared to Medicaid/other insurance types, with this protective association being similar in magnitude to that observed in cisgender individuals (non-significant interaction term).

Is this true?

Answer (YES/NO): NO